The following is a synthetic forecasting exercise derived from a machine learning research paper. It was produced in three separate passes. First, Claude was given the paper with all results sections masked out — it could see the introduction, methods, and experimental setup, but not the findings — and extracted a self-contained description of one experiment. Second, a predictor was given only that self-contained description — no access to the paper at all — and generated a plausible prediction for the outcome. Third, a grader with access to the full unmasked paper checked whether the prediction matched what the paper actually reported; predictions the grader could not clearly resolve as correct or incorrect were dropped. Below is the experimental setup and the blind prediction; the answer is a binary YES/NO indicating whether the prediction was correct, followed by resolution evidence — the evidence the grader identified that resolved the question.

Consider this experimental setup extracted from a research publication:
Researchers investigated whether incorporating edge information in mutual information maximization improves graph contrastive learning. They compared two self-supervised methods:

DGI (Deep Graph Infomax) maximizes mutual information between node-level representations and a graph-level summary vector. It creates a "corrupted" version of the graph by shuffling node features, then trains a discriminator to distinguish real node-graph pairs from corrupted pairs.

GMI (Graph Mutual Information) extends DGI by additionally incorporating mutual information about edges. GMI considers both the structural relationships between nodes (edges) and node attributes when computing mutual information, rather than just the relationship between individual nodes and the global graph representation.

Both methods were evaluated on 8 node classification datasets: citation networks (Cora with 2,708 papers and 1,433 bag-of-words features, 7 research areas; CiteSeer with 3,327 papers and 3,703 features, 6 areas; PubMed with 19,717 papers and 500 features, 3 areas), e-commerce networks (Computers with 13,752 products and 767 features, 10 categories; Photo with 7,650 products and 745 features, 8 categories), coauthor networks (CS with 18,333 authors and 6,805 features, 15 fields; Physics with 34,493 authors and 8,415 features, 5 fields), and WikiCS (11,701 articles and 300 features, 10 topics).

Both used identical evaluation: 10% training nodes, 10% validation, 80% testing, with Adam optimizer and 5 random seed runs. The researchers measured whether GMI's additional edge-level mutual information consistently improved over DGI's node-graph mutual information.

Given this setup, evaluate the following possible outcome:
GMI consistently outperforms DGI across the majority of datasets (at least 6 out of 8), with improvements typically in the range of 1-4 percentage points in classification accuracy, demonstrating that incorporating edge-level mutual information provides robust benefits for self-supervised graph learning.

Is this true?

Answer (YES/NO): NO